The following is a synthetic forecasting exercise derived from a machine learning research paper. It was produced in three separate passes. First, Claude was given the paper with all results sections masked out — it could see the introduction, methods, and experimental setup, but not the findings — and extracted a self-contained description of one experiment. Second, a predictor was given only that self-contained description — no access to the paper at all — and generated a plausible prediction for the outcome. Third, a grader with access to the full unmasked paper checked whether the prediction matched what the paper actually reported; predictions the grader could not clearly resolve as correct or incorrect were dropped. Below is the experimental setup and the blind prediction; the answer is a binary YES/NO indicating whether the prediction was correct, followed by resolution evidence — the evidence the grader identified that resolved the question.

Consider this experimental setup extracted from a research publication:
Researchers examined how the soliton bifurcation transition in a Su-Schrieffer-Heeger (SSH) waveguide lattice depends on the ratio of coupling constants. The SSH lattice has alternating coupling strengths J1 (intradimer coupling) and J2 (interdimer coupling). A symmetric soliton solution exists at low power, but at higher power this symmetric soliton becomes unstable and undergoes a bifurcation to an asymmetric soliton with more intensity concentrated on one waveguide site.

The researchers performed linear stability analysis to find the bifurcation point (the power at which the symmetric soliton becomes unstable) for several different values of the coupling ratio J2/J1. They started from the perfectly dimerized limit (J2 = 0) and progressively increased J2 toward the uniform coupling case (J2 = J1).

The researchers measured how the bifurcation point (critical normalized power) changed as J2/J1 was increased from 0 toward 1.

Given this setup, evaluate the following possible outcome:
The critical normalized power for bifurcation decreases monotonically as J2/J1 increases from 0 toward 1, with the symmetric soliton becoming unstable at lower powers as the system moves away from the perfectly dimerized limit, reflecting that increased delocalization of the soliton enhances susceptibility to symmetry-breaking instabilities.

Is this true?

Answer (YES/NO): NO